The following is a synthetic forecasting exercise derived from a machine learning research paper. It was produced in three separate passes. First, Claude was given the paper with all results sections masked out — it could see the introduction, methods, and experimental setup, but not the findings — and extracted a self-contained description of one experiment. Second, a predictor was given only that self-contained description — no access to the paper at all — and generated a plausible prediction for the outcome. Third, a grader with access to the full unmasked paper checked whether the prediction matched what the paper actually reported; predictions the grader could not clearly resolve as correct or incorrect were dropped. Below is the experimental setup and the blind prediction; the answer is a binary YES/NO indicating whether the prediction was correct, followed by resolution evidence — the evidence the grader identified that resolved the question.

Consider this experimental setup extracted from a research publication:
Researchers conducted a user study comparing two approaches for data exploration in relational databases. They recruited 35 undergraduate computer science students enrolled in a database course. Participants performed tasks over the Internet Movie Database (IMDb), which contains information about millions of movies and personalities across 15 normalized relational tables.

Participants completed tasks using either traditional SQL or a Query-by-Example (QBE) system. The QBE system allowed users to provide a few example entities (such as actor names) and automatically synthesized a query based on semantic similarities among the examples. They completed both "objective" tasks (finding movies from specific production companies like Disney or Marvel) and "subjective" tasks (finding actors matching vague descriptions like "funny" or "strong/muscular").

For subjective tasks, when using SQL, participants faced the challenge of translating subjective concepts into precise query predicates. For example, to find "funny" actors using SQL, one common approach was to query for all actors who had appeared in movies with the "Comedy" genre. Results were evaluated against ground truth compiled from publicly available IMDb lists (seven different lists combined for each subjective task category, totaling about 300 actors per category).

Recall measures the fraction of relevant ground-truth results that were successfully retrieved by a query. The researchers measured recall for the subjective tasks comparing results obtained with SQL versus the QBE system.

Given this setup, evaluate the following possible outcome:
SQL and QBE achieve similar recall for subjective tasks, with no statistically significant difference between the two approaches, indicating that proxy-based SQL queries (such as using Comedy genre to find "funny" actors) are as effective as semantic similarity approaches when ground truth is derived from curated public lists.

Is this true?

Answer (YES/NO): NO